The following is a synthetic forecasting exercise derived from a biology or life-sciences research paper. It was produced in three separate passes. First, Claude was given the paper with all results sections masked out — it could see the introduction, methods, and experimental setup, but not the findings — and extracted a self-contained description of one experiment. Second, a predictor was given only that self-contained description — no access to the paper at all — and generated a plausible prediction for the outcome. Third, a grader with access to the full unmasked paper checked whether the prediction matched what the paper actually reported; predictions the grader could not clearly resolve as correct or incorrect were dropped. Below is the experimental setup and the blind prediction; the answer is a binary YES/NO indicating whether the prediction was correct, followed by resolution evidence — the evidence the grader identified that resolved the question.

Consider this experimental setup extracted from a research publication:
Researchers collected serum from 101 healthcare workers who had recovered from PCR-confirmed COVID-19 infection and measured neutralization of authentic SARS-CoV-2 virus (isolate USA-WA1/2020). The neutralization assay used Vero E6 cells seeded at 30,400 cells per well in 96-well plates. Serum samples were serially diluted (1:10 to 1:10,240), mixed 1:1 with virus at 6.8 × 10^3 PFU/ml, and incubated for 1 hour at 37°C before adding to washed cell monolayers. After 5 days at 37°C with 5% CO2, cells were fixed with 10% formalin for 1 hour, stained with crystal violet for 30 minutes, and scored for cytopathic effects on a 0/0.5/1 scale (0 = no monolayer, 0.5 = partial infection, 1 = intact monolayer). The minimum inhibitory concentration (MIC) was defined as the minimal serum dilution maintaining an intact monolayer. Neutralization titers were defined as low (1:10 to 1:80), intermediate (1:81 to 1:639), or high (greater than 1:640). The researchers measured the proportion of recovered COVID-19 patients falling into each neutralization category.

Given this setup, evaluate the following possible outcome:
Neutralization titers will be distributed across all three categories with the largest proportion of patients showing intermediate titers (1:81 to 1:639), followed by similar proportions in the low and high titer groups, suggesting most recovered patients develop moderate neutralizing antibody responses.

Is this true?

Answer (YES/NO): NO